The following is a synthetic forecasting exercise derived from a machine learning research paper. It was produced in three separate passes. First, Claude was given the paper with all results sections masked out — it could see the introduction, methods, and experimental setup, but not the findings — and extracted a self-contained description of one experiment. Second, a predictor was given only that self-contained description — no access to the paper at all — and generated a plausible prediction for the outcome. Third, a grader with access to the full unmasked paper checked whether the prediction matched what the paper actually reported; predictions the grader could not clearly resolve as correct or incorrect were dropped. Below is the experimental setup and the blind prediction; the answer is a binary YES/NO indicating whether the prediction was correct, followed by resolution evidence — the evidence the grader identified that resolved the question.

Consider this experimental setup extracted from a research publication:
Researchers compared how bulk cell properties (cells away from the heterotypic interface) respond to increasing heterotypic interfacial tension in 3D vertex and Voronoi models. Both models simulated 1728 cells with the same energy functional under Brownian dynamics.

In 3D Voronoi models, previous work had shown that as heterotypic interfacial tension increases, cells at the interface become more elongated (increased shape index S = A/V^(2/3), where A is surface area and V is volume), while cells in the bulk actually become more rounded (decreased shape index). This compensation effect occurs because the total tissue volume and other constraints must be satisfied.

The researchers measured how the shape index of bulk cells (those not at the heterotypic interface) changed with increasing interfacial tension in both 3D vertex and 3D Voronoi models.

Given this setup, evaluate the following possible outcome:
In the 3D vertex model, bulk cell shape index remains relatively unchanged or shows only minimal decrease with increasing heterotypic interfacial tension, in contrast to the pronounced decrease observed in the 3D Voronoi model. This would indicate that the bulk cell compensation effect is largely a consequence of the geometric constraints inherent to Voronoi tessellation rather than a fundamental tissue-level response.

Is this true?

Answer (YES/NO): NO